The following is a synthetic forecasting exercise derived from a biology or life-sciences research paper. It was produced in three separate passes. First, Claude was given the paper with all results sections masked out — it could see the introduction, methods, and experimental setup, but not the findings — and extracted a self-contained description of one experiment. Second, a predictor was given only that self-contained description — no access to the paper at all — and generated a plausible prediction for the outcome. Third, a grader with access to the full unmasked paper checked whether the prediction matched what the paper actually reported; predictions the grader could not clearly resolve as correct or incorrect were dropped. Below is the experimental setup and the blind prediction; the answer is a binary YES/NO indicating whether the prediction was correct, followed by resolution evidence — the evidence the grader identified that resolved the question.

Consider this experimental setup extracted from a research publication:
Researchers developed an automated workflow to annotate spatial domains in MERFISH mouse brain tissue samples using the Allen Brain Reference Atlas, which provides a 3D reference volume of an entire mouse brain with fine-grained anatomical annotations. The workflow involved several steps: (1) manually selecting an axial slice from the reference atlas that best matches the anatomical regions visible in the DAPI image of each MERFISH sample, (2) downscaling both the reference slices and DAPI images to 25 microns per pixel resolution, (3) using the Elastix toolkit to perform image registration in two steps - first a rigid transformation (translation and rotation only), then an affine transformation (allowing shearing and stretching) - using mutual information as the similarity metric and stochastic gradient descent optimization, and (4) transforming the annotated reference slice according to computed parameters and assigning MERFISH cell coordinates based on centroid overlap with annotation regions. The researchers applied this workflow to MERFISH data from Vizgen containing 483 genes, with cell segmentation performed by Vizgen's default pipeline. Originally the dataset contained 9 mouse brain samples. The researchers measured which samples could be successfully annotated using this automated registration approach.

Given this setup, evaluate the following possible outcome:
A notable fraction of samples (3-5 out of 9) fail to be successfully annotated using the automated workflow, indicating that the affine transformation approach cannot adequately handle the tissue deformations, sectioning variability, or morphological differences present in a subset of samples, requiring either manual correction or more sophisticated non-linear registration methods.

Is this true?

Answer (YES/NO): YES